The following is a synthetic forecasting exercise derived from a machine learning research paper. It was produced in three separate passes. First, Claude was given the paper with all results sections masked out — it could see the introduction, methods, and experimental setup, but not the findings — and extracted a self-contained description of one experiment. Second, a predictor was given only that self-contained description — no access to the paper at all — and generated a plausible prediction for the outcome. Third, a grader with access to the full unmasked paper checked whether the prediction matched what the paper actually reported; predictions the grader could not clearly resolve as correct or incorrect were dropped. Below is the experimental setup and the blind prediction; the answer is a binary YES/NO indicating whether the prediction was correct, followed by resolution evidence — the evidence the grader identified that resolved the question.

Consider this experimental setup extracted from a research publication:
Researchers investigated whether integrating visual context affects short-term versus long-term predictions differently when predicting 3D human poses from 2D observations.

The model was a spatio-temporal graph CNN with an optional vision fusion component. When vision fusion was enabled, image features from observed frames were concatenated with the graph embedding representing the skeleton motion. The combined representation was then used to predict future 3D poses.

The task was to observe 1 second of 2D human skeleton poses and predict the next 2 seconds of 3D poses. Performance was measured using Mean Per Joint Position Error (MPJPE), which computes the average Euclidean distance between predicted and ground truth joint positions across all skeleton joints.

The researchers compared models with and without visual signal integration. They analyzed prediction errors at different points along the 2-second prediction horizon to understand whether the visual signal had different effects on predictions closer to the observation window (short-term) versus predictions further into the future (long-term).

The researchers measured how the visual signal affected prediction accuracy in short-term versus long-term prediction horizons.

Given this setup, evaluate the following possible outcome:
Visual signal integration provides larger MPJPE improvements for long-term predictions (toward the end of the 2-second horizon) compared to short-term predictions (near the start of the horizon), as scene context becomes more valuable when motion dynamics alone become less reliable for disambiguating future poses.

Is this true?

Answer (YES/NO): NO